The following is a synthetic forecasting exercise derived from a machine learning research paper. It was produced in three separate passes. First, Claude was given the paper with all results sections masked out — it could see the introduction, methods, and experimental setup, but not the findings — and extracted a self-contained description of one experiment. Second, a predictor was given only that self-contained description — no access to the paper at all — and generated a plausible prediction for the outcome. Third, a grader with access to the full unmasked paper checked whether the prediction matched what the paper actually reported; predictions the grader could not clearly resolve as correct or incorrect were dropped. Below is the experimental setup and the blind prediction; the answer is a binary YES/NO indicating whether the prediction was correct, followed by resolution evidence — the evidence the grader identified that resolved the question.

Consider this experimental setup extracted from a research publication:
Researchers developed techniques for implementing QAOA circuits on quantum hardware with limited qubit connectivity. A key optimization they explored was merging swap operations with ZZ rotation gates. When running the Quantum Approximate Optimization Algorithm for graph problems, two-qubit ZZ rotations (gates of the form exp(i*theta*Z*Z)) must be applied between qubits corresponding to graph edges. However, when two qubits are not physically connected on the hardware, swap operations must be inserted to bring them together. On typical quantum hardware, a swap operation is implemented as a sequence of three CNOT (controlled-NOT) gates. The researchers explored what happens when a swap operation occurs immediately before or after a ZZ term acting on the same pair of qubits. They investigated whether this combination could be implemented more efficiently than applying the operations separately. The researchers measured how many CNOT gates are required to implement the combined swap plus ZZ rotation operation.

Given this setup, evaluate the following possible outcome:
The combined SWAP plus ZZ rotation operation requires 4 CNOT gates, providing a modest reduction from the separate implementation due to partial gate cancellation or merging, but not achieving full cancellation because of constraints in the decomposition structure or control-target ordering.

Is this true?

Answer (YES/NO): NO